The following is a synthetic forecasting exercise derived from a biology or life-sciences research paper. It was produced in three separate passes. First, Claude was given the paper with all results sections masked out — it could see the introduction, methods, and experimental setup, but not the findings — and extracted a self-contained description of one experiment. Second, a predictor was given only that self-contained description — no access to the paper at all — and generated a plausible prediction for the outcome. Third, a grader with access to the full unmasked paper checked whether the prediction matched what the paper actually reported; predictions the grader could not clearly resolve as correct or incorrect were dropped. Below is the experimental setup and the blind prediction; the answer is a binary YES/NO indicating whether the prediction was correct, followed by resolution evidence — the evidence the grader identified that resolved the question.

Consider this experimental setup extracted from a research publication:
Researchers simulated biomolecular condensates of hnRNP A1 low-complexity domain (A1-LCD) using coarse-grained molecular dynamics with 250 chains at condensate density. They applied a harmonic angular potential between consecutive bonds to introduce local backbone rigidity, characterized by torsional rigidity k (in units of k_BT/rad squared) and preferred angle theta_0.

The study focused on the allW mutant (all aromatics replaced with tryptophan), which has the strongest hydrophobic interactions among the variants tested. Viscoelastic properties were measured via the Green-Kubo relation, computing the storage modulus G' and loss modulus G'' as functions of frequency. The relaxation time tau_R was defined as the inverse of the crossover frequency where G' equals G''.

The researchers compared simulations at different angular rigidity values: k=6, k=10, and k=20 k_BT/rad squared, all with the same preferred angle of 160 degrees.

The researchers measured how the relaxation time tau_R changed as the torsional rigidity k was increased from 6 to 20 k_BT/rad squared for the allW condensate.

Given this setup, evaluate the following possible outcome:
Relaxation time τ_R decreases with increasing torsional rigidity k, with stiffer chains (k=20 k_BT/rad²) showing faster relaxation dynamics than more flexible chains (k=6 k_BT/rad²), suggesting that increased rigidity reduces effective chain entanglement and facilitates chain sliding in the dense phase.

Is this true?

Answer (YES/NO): NO